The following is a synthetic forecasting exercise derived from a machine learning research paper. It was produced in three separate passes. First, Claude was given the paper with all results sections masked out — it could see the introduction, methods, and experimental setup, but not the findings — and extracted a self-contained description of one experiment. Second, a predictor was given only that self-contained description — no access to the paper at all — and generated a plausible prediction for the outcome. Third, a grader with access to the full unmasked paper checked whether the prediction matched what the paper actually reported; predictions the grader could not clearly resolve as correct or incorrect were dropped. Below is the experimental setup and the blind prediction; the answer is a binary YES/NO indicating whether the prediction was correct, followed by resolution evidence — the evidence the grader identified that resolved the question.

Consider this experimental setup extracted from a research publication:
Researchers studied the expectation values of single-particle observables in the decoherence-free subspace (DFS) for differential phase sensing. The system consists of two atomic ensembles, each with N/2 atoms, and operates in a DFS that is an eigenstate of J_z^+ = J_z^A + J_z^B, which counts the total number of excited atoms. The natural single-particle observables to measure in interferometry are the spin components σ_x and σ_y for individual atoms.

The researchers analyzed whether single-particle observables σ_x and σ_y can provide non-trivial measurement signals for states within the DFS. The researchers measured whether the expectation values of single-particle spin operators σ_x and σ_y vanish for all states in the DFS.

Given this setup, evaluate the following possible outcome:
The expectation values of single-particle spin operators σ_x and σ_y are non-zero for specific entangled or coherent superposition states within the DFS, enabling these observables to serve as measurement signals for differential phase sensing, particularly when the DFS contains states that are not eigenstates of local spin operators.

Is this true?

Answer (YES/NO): NO